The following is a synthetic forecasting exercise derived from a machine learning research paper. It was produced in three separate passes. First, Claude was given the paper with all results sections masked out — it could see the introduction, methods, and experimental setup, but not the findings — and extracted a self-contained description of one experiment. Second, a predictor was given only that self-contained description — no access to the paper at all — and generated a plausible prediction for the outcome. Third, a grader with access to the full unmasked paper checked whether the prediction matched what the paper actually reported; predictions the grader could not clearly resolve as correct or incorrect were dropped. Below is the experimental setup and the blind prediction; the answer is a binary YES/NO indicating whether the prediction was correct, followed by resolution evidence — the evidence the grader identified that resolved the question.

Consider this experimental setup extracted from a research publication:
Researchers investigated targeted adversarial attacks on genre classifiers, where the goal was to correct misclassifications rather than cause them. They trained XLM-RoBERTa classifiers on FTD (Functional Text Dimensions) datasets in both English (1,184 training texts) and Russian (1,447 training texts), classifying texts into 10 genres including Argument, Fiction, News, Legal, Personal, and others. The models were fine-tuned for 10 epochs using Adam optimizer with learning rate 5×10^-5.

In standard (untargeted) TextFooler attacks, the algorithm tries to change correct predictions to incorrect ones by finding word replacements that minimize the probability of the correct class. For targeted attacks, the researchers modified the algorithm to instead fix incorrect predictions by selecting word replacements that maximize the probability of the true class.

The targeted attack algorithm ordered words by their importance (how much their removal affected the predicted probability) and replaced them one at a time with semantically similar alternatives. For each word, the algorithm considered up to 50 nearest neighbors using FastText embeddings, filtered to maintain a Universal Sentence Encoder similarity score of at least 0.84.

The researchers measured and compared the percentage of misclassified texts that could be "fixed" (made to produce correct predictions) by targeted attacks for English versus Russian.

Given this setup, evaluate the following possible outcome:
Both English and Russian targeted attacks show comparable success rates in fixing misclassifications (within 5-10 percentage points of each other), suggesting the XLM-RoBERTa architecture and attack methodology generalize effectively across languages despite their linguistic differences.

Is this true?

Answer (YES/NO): NO